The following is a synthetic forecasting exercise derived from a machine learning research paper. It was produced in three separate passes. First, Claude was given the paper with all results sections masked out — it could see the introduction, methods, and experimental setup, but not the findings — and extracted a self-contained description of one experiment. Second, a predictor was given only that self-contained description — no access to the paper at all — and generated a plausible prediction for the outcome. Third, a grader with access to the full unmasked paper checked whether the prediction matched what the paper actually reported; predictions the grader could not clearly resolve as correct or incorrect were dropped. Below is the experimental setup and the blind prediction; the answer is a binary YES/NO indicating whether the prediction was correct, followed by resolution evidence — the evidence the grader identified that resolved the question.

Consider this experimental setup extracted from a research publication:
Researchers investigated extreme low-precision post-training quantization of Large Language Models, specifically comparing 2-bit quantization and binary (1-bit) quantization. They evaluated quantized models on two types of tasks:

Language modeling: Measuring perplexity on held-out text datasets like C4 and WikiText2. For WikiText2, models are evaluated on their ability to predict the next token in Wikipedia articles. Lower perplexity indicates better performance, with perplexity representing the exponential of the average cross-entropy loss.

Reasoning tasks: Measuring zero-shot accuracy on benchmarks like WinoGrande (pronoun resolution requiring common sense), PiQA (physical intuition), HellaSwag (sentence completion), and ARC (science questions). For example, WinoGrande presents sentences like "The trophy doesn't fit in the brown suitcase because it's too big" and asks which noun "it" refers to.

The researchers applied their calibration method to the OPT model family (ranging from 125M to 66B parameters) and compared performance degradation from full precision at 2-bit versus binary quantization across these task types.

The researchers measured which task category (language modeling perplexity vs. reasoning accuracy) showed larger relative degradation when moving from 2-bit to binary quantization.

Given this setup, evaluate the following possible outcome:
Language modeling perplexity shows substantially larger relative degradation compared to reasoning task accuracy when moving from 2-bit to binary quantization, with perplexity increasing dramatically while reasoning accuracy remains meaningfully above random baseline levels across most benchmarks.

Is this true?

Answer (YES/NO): YES